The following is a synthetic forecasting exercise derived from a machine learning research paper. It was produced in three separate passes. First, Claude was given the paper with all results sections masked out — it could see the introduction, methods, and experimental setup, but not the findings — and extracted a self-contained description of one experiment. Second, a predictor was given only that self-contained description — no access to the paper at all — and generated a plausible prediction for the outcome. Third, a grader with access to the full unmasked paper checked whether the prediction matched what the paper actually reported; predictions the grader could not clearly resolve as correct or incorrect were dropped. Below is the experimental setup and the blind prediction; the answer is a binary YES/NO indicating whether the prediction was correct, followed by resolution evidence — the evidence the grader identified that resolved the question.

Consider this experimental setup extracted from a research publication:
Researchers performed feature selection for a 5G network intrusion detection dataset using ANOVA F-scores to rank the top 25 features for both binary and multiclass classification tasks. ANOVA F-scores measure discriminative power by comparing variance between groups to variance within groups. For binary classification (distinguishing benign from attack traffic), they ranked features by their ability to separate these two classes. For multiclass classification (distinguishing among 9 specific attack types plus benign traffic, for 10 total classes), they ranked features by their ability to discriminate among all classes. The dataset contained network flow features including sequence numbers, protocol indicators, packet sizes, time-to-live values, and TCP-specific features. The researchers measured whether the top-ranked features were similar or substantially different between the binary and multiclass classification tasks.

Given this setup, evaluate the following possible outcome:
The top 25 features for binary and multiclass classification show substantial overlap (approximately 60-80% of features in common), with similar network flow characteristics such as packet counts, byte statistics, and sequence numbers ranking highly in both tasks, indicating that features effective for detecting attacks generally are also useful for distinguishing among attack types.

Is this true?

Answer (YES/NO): NO